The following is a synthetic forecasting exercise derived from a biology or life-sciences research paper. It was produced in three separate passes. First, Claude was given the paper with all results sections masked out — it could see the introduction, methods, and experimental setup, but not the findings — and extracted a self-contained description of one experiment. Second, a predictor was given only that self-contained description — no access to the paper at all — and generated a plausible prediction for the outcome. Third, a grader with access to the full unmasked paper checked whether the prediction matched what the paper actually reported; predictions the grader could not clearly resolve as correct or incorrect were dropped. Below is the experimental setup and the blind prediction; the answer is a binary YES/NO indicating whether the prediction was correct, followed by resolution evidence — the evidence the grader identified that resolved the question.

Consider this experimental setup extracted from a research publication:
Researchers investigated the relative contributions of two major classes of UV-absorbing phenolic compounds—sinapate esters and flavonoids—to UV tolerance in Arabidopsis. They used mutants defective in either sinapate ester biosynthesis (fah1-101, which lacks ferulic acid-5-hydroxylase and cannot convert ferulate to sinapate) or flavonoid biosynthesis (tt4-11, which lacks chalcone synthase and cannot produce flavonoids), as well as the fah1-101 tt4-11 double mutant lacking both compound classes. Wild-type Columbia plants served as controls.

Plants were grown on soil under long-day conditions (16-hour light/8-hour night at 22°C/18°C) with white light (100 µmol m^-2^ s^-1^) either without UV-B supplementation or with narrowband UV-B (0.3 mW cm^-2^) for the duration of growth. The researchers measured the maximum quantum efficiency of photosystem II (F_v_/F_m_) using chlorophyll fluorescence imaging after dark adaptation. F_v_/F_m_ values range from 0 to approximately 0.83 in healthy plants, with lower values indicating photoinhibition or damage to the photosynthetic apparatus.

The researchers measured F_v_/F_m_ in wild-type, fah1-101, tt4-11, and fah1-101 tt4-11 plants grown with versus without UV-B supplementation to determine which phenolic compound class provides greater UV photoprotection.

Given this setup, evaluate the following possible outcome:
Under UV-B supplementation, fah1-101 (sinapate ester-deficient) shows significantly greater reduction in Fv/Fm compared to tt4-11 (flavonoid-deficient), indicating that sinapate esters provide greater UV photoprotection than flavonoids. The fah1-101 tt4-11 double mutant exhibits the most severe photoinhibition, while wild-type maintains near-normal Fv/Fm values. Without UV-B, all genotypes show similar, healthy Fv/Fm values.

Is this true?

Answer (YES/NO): YES